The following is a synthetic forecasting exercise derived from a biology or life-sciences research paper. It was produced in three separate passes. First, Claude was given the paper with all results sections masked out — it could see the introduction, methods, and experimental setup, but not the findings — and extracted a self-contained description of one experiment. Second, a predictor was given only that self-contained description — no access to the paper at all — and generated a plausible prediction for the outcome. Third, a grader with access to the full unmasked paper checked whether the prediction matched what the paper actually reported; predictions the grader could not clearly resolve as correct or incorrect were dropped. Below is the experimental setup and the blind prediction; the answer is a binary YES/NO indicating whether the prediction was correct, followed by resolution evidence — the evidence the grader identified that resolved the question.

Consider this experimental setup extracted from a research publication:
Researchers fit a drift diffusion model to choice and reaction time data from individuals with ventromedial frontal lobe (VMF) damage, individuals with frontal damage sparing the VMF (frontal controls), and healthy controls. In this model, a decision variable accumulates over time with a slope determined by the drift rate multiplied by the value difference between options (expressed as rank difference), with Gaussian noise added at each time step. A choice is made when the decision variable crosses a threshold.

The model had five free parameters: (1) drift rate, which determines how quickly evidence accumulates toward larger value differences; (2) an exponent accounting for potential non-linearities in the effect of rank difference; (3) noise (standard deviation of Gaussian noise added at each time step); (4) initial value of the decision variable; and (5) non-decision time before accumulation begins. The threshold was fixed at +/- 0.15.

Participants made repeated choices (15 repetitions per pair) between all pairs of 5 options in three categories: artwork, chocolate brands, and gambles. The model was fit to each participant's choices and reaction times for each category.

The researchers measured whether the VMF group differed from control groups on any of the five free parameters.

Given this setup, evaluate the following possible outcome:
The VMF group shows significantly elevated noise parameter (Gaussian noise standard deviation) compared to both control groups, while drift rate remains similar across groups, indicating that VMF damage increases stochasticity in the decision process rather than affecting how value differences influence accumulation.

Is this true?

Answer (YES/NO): YES